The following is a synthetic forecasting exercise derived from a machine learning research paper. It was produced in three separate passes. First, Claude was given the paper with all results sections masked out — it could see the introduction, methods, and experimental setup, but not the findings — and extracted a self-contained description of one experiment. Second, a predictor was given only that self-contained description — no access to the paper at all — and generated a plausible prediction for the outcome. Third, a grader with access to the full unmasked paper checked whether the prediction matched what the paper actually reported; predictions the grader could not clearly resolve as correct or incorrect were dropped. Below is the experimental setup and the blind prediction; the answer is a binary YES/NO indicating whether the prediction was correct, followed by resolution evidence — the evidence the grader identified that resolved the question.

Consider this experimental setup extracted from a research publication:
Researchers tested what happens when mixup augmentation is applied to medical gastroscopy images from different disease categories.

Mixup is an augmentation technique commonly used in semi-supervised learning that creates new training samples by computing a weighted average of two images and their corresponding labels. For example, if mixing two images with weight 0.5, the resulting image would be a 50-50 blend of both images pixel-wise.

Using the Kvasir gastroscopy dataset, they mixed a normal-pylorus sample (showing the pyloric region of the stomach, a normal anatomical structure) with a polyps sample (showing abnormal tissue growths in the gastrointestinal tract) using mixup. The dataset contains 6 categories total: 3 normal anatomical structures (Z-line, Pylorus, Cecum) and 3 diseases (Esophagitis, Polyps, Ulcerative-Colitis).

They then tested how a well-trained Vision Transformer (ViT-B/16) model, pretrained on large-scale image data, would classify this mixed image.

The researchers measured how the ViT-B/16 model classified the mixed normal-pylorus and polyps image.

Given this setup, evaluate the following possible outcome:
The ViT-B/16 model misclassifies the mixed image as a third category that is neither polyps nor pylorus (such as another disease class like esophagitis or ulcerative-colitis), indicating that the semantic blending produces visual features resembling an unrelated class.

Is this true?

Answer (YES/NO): YES